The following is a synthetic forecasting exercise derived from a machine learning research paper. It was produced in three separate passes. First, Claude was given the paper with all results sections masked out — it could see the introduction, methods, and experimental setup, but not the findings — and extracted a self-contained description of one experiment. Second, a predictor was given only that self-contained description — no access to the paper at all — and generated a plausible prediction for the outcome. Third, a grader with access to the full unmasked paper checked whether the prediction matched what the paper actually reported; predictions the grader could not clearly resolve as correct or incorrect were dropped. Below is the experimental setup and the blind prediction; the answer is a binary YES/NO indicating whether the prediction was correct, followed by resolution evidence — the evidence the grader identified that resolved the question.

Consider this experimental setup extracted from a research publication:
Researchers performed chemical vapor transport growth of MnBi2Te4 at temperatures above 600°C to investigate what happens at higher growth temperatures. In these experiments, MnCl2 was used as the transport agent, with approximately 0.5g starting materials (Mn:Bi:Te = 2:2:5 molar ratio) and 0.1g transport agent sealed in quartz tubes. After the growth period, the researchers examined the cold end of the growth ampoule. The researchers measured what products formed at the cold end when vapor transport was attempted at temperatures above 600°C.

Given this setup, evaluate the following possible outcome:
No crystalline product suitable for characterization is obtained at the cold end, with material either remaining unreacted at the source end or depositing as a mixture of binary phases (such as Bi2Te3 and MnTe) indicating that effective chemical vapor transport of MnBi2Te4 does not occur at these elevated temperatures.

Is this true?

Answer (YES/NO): NO